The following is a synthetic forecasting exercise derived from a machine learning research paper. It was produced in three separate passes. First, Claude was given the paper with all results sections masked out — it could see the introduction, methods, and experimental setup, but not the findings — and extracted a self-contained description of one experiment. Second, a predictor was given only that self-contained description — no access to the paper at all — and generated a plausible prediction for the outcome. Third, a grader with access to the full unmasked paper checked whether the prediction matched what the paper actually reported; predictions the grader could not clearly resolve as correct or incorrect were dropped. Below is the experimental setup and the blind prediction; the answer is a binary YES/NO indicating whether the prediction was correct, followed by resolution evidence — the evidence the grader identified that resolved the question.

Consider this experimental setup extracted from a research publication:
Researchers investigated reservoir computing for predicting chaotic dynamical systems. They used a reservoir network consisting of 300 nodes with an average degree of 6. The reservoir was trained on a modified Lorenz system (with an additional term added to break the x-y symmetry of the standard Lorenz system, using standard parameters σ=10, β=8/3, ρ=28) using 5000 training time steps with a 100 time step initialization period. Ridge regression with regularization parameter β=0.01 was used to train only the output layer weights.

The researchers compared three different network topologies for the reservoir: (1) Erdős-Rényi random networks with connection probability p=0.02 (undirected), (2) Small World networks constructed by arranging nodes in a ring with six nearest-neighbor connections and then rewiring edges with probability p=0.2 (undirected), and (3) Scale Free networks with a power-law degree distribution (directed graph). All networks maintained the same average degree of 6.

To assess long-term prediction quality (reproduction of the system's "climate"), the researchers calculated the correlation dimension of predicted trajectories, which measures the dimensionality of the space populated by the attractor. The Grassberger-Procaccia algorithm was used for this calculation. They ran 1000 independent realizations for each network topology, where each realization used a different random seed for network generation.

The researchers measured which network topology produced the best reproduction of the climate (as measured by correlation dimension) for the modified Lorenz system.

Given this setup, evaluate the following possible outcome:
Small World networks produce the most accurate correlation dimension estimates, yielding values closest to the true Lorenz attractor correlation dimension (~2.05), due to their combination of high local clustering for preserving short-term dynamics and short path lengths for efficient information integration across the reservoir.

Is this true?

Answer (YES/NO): NO